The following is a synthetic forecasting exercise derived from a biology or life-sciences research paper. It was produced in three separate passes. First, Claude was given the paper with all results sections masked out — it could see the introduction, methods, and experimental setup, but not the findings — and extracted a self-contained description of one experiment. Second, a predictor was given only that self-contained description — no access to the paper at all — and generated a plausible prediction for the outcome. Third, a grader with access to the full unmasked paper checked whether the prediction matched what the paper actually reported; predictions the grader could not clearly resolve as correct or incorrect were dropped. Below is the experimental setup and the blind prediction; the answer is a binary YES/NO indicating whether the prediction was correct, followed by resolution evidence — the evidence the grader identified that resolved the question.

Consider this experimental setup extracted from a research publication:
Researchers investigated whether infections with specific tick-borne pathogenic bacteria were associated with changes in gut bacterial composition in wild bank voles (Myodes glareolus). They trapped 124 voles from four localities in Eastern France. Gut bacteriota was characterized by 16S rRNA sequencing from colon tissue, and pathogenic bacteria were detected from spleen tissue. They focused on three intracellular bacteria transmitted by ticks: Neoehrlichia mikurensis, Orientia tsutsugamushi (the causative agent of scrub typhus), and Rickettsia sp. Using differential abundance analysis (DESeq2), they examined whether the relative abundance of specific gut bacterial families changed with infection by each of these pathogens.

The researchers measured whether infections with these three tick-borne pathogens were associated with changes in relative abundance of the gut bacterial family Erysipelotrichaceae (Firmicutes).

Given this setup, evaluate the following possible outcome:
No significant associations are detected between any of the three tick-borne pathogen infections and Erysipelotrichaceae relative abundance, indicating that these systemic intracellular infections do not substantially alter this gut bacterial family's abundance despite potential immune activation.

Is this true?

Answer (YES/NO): NO